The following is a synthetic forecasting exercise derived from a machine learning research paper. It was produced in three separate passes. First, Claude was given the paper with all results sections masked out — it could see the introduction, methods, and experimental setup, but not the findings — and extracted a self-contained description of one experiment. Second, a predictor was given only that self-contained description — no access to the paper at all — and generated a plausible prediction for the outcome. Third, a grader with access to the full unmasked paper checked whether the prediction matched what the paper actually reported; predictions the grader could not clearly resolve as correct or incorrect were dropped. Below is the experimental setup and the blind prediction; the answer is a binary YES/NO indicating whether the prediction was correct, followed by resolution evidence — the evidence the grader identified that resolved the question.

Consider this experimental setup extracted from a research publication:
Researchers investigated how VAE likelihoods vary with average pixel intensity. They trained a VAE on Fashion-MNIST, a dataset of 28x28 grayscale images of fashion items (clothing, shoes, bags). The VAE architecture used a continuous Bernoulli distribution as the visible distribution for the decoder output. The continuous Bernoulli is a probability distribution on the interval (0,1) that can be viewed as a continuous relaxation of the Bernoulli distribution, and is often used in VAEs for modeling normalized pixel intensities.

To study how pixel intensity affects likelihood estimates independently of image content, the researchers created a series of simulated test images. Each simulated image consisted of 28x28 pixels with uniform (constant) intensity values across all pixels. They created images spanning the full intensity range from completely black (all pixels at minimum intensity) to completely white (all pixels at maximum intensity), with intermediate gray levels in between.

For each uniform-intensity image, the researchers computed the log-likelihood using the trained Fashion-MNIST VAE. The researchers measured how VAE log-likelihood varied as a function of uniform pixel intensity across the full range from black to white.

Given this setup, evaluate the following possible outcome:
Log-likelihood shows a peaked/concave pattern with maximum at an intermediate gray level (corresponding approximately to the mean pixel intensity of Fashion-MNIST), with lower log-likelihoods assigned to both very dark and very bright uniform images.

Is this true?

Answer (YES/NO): NO